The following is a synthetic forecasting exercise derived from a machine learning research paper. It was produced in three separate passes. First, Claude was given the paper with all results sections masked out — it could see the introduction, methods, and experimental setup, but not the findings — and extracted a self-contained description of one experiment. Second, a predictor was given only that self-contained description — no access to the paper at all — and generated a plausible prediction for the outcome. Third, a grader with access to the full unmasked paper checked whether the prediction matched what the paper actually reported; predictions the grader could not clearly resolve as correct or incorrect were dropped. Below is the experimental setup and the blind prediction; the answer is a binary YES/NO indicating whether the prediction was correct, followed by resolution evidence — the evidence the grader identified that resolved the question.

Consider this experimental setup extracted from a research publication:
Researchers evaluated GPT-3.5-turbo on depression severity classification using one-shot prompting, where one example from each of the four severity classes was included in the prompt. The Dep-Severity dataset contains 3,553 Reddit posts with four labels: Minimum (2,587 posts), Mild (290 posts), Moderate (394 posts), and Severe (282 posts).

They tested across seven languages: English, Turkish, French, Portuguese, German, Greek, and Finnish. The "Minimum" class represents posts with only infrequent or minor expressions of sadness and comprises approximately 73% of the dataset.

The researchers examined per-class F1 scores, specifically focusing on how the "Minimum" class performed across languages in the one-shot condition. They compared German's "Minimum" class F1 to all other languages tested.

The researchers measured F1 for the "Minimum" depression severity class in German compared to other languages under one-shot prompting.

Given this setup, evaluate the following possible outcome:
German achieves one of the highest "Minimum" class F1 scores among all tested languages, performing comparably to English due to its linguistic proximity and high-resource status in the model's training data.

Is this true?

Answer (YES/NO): NO